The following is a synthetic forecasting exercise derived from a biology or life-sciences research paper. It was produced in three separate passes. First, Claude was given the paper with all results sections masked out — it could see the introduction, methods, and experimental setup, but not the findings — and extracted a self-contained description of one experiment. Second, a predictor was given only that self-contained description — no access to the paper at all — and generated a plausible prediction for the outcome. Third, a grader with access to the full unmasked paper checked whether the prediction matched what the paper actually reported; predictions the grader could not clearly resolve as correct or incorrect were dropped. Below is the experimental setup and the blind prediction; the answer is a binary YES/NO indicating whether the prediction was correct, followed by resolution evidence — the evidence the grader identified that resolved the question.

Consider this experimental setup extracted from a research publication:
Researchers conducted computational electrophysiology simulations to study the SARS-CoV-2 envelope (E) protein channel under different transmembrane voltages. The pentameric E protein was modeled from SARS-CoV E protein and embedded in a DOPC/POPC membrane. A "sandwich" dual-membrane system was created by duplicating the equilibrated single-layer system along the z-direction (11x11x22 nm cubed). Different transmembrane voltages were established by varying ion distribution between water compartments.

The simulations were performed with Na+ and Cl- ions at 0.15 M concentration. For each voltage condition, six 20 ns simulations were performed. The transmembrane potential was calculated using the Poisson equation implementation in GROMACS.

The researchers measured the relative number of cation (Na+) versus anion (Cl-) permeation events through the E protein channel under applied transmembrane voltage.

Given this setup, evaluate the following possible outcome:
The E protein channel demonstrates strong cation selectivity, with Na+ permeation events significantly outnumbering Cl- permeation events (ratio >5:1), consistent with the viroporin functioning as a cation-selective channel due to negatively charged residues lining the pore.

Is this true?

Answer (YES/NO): YES